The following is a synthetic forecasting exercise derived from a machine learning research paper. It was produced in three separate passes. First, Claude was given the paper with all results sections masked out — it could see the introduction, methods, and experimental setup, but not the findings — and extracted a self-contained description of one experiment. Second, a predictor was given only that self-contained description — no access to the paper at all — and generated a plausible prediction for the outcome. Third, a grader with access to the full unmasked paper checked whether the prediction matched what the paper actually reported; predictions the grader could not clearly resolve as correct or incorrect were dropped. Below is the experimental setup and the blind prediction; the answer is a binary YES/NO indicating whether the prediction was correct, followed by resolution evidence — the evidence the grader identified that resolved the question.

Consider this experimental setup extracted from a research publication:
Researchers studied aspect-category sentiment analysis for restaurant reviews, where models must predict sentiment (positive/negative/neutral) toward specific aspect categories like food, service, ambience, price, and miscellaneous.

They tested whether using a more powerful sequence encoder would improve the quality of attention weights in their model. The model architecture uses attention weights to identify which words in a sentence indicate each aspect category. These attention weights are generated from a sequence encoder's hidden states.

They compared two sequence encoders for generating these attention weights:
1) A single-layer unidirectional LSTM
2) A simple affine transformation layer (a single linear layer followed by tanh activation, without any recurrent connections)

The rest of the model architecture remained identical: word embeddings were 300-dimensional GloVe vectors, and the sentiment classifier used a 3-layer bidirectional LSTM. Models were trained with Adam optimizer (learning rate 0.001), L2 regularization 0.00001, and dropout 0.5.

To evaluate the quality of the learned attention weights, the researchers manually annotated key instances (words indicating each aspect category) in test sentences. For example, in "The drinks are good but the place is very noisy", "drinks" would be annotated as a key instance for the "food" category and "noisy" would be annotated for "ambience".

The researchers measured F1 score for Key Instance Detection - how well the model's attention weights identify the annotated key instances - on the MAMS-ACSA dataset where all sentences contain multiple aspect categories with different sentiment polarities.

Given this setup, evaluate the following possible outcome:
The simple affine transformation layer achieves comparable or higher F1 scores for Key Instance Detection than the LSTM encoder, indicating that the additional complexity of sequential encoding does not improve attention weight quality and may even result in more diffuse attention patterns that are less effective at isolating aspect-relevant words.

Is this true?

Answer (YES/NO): YES